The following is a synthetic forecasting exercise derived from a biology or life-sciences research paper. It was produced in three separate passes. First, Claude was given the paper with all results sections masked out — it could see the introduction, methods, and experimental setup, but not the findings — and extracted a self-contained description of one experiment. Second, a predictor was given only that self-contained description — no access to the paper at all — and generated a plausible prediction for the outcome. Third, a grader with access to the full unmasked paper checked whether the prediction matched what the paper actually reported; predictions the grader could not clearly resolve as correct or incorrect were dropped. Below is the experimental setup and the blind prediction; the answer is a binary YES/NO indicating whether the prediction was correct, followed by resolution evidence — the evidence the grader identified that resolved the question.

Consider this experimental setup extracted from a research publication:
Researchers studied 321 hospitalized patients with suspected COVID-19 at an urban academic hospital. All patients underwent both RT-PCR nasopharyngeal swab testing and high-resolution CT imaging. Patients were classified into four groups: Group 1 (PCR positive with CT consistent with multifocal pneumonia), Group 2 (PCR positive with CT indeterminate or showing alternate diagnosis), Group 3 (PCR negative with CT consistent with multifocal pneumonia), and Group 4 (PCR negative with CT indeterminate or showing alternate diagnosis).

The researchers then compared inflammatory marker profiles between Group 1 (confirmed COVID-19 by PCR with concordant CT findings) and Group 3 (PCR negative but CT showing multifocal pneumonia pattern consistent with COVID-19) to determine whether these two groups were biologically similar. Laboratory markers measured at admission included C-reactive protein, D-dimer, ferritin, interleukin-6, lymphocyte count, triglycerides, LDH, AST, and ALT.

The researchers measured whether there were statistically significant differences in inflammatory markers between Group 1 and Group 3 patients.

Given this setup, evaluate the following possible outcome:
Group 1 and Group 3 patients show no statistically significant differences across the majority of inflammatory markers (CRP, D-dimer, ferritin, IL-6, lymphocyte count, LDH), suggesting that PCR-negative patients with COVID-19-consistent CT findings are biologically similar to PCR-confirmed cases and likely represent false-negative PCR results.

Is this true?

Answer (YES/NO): YES